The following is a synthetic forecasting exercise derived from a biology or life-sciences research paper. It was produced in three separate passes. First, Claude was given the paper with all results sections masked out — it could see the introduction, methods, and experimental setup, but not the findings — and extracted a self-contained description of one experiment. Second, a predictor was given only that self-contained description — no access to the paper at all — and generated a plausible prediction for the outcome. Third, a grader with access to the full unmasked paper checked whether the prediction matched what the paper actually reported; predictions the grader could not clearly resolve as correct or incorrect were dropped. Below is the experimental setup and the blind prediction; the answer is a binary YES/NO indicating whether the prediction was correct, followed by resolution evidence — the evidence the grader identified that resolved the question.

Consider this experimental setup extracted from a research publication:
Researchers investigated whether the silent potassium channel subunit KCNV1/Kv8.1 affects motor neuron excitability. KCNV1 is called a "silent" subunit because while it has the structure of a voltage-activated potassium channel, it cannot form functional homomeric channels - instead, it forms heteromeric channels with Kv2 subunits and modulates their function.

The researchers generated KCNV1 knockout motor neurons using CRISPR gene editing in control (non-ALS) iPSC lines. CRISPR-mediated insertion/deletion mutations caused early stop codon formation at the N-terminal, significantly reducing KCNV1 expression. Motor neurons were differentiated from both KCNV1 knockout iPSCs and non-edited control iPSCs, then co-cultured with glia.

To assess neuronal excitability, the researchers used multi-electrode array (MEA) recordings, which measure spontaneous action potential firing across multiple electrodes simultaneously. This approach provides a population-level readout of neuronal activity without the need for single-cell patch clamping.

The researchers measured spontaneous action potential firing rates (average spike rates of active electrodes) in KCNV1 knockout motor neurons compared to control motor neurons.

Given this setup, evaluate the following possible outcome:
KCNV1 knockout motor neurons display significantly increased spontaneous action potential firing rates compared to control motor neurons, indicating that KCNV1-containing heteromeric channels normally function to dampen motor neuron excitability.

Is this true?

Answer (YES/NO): NO